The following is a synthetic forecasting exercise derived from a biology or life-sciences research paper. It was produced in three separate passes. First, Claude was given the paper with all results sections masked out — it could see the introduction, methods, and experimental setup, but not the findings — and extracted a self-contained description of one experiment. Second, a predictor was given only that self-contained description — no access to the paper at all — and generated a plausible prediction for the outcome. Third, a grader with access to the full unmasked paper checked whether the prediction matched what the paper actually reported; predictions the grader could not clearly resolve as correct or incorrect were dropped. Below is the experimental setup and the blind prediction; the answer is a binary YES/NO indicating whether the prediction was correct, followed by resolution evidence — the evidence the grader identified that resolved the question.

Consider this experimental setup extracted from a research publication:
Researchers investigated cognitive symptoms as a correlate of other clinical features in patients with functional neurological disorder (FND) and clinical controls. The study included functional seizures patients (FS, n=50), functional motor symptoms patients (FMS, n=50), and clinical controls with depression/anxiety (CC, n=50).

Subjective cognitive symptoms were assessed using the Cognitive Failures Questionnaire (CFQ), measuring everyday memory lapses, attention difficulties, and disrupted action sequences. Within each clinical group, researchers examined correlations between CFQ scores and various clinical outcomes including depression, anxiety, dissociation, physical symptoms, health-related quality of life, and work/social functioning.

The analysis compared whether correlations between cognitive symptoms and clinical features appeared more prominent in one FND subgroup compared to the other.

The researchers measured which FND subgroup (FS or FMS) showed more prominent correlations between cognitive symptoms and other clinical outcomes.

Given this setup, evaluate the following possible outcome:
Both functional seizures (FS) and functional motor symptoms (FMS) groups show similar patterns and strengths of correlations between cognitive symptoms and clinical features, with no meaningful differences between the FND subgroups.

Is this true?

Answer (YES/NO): NO